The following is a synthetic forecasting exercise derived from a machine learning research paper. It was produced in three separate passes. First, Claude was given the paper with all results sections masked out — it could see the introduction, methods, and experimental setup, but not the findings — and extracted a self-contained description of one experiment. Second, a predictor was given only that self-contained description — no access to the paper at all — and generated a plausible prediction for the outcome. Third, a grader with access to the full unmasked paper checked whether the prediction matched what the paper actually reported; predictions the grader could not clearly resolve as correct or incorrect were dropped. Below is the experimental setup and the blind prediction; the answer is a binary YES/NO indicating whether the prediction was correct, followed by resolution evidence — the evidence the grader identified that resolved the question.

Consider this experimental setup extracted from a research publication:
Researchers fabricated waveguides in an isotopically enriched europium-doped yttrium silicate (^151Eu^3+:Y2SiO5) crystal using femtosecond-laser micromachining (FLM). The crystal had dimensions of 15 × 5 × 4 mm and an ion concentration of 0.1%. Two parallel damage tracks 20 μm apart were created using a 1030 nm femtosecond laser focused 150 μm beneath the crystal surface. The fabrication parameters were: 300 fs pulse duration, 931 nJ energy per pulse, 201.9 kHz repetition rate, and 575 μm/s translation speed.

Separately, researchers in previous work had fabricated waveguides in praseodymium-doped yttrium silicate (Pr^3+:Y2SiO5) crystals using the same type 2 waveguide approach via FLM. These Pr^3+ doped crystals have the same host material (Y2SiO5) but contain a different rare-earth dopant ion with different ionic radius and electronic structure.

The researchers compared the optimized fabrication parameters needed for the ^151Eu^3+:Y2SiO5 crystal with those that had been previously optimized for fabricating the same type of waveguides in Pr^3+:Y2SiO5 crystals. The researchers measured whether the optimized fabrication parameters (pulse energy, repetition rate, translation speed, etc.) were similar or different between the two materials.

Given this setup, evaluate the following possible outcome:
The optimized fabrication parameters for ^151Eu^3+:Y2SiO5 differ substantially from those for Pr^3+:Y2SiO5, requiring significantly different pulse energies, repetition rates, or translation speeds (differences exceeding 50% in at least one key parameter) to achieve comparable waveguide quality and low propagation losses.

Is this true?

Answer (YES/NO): YES